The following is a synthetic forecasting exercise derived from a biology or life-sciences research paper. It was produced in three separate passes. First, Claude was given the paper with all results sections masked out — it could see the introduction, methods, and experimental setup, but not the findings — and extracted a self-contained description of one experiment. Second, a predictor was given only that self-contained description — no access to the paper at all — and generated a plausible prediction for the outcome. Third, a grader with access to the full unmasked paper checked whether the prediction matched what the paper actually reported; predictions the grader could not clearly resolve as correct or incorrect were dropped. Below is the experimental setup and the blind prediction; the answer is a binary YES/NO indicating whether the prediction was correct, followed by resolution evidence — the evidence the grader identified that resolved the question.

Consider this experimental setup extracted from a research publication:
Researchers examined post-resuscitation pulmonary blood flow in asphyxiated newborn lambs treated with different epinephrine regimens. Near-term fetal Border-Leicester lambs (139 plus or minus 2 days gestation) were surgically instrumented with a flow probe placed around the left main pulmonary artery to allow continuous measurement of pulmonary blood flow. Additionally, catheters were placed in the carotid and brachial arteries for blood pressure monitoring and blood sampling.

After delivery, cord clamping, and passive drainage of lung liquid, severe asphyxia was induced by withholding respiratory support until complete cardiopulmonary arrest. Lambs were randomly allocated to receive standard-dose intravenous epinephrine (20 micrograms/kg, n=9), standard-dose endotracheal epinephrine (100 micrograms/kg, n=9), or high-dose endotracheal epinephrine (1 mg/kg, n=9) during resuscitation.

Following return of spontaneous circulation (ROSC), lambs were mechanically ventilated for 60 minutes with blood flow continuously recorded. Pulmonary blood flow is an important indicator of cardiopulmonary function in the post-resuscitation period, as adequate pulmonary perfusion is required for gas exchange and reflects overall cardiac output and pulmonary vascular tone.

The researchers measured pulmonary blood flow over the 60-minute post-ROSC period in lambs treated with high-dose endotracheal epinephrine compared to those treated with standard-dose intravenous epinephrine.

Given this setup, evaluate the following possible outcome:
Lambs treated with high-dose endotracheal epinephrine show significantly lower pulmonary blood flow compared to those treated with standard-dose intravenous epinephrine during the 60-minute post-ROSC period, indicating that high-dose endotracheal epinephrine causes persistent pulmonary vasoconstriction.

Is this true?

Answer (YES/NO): NO